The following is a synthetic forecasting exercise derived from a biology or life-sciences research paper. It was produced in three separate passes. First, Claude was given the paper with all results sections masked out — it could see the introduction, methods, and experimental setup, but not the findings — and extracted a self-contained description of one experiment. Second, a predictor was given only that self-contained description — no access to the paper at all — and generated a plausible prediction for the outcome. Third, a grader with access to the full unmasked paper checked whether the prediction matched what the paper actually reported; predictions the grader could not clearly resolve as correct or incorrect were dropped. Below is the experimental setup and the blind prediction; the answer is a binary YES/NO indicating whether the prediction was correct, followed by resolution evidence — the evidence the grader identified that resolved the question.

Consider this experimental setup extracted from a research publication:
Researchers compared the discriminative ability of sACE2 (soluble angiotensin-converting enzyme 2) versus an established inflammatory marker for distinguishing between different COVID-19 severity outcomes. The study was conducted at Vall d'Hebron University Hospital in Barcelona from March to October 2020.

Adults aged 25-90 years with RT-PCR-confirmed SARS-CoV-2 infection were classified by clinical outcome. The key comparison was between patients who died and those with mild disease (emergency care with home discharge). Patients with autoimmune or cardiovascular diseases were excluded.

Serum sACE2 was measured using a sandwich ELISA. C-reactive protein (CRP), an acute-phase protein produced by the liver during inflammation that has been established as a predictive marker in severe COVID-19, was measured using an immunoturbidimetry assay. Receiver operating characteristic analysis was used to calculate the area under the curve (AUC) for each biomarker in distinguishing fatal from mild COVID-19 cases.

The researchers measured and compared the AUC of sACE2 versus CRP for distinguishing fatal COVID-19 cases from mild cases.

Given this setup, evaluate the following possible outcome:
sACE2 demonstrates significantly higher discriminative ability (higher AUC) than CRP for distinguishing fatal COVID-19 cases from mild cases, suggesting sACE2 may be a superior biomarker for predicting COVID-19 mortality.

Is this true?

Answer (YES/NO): NO